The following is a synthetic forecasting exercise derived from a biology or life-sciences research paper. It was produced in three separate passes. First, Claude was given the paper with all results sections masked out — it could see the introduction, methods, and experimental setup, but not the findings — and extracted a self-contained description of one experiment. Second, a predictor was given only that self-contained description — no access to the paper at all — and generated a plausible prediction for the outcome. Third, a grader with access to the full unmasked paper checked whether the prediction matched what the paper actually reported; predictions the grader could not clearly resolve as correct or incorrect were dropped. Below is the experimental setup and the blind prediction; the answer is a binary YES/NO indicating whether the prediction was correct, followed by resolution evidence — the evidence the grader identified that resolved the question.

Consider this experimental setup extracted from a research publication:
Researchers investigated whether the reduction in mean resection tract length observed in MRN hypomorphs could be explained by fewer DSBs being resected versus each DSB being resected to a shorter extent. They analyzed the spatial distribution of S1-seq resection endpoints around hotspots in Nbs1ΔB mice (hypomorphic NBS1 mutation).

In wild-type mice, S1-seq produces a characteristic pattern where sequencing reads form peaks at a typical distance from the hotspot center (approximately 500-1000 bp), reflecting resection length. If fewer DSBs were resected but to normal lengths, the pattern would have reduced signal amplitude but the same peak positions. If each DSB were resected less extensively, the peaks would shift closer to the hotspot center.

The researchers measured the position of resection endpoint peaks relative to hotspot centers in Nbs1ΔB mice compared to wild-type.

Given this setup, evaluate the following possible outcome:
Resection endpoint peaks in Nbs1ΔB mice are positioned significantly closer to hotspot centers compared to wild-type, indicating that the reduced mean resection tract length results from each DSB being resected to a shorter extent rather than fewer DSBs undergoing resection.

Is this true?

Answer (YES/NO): YES